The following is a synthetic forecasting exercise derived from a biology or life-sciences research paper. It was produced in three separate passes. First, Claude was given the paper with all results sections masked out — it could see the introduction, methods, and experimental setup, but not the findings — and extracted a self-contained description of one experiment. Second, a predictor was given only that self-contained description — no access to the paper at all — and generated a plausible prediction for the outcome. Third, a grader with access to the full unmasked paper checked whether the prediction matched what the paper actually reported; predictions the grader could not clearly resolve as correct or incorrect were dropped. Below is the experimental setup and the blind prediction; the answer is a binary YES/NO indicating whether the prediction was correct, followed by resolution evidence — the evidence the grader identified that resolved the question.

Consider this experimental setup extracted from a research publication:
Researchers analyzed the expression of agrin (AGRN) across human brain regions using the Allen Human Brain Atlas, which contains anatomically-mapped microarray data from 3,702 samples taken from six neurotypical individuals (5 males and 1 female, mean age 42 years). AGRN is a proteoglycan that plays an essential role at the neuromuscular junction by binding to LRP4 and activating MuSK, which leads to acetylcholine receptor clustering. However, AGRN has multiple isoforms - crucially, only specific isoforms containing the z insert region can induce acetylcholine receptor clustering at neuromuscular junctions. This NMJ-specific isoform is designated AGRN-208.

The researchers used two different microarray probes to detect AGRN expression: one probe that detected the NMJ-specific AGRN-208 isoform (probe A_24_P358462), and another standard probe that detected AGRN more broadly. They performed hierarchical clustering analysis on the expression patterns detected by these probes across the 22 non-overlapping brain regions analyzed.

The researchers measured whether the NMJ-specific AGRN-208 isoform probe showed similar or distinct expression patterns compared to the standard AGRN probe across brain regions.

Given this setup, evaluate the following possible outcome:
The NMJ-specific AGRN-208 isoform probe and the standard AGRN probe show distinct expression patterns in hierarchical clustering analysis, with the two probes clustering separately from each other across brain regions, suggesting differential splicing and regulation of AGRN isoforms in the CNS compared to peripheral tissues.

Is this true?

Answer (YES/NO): YES